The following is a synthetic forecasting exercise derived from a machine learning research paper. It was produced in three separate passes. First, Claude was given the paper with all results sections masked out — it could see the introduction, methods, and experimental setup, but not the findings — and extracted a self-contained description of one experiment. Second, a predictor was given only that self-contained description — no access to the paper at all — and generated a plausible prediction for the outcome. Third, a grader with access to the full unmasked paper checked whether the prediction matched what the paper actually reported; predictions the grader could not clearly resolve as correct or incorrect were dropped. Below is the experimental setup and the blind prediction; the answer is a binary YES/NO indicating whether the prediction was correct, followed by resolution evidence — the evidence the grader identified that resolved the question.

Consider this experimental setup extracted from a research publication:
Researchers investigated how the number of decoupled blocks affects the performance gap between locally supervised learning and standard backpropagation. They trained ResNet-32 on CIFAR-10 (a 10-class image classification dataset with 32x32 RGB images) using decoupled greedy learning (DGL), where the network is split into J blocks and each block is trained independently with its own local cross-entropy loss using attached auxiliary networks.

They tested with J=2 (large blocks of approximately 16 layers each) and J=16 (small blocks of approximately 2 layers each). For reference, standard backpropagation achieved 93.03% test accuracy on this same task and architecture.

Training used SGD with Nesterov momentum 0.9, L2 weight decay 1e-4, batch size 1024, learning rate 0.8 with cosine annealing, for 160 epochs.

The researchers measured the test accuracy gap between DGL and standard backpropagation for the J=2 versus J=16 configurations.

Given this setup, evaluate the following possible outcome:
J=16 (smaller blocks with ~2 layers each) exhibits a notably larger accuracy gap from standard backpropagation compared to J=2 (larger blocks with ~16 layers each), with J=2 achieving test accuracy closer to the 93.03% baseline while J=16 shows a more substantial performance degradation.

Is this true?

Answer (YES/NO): YES